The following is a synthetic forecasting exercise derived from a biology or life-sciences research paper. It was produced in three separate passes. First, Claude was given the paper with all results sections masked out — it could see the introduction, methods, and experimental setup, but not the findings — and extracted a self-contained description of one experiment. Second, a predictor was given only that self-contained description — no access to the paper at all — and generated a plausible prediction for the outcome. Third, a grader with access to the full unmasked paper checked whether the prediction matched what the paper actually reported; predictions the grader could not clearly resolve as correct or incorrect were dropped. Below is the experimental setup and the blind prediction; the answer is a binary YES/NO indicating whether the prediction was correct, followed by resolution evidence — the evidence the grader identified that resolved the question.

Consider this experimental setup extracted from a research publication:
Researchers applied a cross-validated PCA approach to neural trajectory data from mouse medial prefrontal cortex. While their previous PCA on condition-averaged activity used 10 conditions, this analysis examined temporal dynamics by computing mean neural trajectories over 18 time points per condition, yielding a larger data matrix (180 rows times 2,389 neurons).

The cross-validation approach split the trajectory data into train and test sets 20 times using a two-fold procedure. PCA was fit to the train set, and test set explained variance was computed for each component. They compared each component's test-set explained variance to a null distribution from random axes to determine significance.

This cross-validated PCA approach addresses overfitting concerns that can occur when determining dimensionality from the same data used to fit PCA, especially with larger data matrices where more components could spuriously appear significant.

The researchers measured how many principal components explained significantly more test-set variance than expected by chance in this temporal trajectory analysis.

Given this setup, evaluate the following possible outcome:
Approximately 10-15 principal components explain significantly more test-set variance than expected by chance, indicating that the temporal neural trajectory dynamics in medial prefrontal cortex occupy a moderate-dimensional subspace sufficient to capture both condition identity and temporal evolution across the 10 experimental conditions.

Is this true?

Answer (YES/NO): NO